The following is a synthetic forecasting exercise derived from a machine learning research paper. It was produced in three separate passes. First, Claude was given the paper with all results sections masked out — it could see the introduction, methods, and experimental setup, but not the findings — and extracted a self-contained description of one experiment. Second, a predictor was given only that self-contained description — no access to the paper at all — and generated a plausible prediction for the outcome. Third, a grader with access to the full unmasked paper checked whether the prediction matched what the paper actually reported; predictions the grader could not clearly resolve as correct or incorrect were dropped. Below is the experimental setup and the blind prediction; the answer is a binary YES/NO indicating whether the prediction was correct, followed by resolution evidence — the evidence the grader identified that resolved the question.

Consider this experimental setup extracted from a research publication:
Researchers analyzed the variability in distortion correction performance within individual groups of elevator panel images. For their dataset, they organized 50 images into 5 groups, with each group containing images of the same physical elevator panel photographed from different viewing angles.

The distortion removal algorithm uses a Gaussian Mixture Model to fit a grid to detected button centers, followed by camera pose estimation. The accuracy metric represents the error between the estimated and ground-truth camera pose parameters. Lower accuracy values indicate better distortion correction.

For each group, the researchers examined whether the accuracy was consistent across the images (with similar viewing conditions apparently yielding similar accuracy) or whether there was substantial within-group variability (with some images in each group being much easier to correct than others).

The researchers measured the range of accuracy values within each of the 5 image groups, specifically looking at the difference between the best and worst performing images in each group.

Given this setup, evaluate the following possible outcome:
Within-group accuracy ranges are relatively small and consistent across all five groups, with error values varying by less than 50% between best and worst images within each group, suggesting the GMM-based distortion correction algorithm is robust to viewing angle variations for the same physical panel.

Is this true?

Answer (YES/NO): NO